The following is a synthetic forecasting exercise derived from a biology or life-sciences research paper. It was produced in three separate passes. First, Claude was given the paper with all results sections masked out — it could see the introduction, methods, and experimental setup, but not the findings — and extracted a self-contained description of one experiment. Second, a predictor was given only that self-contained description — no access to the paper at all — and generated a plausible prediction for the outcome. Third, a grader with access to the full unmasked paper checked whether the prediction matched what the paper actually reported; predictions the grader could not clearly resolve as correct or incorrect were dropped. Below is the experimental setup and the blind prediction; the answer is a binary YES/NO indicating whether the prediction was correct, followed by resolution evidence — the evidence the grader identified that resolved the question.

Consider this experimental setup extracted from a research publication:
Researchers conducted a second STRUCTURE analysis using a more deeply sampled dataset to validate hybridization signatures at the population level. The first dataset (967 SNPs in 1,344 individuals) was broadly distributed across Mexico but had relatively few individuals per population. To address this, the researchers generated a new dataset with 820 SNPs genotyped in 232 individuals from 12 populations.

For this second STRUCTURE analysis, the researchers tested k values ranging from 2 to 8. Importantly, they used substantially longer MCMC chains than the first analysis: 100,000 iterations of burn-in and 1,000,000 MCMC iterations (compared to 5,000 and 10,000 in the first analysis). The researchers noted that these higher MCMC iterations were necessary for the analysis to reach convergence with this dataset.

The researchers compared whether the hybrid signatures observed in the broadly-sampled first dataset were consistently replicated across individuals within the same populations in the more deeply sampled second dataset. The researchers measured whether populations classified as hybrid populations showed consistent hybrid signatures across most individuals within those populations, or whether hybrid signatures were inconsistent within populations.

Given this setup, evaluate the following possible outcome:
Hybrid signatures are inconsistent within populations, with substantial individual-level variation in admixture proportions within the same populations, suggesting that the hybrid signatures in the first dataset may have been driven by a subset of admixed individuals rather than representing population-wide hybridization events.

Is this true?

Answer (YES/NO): NO